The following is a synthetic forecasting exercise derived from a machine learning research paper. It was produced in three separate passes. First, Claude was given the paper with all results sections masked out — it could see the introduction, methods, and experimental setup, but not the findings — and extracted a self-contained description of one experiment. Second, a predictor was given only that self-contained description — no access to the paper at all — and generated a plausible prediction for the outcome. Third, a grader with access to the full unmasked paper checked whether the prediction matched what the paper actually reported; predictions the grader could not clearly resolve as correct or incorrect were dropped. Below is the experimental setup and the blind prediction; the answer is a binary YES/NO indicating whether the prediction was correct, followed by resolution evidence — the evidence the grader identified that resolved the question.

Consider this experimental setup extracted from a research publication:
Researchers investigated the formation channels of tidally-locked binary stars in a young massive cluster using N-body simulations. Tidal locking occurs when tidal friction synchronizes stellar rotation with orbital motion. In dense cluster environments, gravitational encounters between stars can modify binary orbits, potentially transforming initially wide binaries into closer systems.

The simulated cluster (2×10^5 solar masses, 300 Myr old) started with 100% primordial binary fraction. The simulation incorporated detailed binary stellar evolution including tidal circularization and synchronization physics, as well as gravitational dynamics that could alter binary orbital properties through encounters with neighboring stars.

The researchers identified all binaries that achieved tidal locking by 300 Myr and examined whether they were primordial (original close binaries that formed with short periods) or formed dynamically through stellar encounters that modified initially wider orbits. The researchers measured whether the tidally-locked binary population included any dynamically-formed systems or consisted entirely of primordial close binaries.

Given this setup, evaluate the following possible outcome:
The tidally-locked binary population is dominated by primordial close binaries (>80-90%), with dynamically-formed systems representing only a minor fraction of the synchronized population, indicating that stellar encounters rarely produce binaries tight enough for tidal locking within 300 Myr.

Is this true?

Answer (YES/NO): YES